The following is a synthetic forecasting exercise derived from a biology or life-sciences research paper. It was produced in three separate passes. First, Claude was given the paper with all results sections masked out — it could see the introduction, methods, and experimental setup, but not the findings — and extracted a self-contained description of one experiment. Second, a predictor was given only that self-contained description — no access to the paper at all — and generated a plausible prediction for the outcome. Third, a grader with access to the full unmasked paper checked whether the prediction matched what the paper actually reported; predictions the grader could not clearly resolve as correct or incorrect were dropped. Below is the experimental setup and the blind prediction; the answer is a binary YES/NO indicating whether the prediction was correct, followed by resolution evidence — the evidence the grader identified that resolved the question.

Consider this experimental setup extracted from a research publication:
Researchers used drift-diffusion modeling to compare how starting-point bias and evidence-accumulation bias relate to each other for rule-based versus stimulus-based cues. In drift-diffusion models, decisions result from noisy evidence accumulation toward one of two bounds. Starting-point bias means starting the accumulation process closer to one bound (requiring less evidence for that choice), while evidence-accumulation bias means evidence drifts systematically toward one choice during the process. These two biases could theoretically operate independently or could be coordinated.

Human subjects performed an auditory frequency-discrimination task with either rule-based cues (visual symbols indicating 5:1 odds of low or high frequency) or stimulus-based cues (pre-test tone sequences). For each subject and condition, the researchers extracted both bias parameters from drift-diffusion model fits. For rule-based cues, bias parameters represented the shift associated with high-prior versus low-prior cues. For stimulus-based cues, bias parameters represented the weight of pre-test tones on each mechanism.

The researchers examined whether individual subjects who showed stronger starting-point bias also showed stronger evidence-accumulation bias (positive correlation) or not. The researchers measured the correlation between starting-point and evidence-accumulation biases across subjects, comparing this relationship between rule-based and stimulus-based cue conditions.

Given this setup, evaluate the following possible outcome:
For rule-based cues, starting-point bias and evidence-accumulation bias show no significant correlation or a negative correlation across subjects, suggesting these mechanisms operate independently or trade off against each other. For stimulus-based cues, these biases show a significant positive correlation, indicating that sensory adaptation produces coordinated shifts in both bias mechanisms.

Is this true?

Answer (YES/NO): NO